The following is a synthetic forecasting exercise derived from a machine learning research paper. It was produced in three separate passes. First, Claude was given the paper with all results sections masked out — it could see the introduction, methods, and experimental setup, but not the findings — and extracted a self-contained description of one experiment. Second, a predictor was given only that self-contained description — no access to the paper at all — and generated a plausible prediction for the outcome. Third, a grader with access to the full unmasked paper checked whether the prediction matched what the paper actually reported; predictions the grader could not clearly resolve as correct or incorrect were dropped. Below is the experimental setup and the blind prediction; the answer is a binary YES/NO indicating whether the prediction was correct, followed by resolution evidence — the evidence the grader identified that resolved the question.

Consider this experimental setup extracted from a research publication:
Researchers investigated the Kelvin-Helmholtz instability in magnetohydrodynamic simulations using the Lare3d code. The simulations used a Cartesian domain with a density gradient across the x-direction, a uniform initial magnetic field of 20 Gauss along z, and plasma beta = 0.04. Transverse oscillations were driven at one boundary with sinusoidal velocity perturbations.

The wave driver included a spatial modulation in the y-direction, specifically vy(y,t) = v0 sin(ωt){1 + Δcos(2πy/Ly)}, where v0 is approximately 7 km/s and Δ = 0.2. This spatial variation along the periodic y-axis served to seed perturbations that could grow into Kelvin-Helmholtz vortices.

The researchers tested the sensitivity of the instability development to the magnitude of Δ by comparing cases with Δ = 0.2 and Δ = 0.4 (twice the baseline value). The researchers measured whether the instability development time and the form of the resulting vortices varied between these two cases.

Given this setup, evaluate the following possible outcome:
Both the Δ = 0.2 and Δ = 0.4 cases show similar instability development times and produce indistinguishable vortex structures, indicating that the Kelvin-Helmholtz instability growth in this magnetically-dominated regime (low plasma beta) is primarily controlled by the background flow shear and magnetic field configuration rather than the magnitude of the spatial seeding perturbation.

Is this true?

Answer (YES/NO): YES